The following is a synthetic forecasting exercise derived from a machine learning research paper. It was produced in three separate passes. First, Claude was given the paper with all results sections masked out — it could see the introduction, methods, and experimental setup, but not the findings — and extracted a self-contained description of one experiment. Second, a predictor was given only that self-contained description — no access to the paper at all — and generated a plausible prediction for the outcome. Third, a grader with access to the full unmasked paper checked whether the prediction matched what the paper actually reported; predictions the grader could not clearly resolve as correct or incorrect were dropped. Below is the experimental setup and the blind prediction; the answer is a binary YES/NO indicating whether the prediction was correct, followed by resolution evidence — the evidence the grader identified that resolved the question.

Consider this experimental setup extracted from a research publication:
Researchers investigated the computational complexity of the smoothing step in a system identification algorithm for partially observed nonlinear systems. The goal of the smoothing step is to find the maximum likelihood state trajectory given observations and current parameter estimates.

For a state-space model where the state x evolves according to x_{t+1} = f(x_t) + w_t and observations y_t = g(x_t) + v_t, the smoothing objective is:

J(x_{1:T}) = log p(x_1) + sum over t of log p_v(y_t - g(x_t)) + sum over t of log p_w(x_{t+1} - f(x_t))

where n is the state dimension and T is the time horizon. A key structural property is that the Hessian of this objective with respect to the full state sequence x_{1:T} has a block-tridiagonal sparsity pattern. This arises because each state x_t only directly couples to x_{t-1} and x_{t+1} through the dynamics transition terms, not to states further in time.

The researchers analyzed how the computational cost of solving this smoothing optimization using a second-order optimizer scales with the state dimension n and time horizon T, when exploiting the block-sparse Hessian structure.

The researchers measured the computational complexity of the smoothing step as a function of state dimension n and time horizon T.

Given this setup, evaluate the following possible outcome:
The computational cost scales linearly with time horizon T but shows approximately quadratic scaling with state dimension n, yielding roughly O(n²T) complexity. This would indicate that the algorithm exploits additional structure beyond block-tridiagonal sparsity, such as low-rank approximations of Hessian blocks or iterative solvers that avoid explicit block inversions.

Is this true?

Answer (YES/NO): YES